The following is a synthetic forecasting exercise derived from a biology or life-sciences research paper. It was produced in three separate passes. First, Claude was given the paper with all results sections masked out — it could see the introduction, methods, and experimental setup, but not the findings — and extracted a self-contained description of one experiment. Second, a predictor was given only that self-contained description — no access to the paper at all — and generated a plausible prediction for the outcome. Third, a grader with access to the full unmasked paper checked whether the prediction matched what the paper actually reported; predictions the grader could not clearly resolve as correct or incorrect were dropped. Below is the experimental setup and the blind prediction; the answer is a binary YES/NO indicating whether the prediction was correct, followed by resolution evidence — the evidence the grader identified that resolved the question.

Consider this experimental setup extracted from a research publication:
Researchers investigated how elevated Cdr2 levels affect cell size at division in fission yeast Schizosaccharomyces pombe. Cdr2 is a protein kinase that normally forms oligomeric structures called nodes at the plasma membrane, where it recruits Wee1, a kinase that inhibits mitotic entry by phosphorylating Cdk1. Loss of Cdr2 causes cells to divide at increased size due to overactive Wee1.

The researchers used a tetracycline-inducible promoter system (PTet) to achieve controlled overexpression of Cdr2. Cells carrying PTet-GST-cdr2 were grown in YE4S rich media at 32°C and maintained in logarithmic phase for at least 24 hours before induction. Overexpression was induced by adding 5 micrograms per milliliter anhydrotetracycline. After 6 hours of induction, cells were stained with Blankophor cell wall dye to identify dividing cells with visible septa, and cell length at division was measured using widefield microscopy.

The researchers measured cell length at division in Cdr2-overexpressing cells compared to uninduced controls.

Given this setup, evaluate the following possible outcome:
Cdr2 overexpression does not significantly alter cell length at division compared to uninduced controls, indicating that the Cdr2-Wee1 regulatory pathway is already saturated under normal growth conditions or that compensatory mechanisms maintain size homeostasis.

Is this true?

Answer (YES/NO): NO